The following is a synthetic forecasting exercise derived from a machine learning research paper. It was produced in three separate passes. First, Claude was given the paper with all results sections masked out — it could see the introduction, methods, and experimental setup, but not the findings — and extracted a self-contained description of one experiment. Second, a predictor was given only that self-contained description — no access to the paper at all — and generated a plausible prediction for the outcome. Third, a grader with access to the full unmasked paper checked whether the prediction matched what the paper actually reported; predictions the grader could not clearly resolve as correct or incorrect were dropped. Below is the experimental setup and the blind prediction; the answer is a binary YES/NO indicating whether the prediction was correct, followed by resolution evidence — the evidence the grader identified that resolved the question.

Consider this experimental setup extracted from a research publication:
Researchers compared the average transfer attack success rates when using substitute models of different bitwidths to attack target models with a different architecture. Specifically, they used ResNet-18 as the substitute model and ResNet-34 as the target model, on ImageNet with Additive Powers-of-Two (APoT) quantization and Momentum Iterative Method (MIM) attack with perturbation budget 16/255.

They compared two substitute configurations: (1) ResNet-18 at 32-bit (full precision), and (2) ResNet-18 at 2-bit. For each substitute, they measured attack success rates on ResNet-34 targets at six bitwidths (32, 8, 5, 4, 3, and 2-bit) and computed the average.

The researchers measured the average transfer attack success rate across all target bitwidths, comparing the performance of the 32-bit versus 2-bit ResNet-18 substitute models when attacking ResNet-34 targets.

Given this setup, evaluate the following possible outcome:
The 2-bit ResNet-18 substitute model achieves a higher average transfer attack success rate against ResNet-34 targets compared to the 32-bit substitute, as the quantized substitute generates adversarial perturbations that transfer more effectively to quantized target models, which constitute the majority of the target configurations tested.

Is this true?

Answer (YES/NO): YES